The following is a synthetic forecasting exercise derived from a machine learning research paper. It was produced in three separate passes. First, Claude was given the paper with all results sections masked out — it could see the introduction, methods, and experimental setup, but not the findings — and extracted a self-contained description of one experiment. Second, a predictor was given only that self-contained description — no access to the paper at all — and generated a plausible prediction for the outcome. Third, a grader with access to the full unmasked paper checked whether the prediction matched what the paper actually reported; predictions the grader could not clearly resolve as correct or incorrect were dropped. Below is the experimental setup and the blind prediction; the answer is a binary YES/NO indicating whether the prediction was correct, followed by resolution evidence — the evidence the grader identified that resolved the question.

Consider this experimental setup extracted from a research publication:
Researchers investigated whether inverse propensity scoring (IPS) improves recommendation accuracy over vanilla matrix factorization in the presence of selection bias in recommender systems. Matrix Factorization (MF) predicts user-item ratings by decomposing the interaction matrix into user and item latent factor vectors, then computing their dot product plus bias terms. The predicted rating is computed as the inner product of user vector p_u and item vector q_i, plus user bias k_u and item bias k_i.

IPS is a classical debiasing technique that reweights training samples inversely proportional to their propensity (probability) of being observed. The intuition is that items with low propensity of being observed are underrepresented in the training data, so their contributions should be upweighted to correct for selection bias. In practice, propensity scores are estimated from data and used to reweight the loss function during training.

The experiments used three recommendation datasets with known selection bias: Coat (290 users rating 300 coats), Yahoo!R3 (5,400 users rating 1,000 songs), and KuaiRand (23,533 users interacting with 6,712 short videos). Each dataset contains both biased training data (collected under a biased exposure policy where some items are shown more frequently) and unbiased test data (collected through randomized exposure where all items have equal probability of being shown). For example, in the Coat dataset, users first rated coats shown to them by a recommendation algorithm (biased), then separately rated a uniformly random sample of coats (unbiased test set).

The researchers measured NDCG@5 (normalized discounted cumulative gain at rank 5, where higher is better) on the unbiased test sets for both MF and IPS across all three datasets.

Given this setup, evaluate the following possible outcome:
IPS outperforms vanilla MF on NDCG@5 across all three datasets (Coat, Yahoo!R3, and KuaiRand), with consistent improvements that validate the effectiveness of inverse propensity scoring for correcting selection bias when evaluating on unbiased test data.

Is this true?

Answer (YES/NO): NO